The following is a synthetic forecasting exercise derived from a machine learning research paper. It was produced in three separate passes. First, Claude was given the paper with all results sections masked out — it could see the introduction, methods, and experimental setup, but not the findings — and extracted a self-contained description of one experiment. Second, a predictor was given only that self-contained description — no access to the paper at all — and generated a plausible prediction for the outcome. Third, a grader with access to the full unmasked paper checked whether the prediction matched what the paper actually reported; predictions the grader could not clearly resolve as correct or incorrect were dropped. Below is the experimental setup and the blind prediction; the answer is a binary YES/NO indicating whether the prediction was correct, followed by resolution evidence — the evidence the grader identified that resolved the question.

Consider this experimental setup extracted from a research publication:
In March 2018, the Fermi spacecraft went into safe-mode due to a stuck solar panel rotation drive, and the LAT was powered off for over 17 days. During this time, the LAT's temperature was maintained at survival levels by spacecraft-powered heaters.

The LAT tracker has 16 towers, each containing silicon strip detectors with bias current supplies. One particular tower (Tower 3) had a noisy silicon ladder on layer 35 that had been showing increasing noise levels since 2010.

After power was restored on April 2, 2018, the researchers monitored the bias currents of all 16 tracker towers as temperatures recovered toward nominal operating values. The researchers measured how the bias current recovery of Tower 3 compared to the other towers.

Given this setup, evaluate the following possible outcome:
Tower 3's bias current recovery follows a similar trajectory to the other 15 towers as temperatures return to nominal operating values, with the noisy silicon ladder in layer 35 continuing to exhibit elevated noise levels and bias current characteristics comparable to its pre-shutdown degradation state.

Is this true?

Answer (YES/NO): NO